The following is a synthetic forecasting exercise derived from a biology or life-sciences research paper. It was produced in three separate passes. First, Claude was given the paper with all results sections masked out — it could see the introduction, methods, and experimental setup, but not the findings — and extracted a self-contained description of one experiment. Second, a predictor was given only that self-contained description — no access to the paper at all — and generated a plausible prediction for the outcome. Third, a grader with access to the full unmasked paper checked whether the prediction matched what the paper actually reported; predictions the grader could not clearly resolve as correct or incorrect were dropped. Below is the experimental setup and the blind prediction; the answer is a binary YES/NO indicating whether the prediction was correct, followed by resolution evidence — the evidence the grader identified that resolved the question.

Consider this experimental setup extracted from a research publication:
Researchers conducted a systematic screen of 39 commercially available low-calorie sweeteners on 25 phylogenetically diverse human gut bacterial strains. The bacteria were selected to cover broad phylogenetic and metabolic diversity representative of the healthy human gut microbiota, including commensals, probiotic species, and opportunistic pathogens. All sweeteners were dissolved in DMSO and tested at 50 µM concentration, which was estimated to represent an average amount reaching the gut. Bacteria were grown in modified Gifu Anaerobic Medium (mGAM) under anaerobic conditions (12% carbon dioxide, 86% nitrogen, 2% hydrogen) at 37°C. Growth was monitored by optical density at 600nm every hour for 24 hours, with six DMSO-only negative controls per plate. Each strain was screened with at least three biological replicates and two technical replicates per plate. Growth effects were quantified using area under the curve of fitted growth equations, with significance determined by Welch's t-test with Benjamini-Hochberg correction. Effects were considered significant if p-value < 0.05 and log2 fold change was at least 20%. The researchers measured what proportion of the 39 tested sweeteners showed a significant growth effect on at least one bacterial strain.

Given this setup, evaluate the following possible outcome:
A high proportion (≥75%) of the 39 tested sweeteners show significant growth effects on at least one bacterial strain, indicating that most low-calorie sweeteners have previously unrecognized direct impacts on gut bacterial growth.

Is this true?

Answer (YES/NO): YES